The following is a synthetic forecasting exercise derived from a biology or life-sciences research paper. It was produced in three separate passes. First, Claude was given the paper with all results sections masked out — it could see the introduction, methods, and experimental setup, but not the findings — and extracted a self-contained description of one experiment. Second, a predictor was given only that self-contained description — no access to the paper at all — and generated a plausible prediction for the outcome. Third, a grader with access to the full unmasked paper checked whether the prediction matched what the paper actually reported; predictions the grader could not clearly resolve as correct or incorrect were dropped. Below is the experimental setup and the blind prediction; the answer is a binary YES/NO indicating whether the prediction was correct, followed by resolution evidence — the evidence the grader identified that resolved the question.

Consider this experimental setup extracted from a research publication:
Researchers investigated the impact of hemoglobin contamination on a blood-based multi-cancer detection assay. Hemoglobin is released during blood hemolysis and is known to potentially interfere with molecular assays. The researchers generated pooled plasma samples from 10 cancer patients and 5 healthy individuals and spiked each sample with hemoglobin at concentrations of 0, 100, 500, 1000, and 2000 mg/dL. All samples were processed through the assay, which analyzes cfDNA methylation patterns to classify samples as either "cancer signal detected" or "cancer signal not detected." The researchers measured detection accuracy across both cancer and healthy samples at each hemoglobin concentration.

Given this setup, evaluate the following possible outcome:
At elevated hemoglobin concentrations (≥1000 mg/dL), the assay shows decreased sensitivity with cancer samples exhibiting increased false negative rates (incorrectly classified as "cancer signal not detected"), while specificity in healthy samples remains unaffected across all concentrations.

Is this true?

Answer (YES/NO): NO